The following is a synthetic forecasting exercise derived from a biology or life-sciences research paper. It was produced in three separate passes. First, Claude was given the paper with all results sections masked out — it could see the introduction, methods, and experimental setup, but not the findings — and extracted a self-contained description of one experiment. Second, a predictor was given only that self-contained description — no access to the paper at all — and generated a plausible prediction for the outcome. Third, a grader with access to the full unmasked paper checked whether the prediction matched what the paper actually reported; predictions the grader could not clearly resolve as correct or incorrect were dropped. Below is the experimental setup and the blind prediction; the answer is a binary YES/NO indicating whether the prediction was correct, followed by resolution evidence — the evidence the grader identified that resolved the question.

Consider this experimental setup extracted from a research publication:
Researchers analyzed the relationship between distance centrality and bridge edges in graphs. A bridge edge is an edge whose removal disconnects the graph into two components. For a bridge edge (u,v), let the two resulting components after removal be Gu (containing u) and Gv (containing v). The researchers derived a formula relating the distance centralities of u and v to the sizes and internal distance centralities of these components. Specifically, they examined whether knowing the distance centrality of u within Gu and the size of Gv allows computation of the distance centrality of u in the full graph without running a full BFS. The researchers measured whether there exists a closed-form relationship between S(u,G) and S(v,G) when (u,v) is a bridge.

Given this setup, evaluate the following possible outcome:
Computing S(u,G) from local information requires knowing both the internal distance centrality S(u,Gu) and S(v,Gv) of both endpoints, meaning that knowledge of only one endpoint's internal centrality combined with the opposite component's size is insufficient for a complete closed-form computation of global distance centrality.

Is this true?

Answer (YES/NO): YES